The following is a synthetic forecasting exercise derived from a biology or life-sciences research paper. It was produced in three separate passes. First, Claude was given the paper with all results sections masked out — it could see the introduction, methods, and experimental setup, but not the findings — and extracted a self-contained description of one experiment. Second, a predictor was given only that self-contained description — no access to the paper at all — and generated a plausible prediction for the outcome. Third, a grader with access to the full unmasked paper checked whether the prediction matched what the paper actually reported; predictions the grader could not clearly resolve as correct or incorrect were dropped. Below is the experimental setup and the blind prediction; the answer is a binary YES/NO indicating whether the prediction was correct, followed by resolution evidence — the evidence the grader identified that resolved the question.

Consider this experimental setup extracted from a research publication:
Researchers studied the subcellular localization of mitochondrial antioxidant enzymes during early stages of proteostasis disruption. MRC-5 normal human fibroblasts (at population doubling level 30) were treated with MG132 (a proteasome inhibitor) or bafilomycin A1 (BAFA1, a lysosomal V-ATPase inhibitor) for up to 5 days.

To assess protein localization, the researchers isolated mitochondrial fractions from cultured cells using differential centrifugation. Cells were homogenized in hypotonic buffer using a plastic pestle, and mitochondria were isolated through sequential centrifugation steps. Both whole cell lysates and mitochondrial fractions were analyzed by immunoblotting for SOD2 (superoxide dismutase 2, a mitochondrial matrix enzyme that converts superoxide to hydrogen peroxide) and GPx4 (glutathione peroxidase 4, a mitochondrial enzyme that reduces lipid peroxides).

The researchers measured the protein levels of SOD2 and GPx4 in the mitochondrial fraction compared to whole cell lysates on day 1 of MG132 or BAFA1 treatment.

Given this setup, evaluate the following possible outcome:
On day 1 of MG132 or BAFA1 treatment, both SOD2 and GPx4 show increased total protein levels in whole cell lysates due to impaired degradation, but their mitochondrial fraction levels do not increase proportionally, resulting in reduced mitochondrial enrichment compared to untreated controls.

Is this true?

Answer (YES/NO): NO